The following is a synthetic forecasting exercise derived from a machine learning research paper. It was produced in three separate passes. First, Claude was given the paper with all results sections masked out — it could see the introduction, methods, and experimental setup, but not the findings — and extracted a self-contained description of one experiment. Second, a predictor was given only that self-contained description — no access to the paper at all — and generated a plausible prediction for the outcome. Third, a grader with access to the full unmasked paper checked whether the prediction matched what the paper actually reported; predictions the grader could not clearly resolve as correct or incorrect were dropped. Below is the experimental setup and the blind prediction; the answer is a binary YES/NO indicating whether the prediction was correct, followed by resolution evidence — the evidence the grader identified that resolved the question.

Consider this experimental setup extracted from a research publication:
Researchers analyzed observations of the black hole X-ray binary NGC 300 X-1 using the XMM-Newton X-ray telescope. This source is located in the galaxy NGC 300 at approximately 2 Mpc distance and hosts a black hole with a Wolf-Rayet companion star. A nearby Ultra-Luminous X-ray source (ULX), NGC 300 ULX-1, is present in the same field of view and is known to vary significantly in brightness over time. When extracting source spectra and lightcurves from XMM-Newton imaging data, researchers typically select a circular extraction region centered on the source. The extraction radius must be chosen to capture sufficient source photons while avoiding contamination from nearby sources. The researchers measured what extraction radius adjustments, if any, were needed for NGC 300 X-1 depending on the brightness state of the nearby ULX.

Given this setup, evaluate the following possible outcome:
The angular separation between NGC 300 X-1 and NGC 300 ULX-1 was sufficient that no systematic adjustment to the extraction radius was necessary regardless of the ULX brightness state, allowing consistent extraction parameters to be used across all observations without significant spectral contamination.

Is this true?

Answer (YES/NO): NO